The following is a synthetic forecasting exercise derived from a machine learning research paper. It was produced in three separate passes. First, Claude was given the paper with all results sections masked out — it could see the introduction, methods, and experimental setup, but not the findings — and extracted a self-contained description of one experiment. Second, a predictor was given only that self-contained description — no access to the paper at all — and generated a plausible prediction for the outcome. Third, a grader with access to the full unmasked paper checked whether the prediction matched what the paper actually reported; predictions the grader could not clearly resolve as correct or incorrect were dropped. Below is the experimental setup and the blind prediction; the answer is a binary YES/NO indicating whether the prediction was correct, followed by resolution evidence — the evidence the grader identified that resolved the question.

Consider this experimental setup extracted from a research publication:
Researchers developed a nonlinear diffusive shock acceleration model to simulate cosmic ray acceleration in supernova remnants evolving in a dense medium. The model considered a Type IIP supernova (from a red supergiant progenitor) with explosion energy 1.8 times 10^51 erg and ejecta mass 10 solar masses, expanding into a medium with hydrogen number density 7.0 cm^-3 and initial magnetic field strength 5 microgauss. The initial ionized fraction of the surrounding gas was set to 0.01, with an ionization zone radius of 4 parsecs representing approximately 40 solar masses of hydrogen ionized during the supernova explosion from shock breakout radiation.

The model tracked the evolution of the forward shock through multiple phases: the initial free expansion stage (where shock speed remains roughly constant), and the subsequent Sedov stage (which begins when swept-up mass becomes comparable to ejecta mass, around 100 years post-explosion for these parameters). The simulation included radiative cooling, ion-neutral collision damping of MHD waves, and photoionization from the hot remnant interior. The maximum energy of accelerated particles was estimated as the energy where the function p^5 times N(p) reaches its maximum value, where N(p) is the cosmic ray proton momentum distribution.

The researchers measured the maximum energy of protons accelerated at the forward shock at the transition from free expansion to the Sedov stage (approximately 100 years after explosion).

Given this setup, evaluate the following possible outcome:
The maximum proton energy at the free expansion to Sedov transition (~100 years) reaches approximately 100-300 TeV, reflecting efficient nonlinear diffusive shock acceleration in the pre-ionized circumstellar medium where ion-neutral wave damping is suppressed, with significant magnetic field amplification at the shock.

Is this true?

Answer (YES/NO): NO